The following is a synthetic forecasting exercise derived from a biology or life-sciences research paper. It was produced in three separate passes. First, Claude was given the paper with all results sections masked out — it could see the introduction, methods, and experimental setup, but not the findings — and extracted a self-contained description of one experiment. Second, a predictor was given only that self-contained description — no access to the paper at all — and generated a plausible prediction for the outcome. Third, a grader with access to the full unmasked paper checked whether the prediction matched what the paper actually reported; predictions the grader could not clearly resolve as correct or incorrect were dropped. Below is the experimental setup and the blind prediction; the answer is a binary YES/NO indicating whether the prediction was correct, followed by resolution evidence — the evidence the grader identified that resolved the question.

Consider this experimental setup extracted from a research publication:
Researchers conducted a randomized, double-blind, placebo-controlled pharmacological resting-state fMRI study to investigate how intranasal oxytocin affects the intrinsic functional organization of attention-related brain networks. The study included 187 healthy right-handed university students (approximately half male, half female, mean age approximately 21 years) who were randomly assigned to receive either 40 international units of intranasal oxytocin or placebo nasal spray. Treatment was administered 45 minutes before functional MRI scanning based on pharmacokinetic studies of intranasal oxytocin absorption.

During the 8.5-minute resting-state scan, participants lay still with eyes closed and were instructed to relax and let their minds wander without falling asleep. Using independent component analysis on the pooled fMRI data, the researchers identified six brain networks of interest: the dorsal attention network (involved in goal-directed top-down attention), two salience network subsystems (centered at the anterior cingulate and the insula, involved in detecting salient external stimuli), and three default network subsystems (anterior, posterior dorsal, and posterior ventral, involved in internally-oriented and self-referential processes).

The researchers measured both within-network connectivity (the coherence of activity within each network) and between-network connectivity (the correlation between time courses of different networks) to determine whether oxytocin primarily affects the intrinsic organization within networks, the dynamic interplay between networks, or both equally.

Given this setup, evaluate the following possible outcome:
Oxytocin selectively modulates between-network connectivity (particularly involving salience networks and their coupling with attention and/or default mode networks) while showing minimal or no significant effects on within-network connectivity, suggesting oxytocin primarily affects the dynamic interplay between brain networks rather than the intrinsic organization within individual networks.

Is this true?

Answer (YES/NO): YES